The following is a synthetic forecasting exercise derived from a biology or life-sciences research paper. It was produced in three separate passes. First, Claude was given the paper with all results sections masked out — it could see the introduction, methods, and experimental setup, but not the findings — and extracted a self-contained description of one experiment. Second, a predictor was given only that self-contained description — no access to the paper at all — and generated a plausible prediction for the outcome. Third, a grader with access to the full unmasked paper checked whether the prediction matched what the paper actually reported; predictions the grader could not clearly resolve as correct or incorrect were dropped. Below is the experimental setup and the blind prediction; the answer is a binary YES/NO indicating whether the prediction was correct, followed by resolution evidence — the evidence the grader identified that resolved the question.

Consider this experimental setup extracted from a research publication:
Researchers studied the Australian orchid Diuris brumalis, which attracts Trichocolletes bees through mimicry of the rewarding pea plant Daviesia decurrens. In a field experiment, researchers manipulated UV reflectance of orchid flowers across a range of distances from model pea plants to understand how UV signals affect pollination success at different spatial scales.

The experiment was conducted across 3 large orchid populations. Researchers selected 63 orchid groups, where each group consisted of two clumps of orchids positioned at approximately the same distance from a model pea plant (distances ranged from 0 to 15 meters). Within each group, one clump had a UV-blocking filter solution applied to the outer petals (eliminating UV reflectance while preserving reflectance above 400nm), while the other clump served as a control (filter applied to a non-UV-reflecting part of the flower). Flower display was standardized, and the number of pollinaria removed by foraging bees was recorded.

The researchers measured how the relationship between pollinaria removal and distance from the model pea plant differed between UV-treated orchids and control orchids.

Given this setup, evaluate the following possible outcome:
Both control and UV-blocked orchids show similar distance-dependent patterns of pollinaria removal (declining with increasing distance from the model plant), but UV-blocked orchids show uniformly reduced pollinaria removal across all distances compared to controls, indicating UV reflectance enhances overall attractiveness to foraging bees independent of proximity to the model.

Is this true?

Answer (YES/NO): NO